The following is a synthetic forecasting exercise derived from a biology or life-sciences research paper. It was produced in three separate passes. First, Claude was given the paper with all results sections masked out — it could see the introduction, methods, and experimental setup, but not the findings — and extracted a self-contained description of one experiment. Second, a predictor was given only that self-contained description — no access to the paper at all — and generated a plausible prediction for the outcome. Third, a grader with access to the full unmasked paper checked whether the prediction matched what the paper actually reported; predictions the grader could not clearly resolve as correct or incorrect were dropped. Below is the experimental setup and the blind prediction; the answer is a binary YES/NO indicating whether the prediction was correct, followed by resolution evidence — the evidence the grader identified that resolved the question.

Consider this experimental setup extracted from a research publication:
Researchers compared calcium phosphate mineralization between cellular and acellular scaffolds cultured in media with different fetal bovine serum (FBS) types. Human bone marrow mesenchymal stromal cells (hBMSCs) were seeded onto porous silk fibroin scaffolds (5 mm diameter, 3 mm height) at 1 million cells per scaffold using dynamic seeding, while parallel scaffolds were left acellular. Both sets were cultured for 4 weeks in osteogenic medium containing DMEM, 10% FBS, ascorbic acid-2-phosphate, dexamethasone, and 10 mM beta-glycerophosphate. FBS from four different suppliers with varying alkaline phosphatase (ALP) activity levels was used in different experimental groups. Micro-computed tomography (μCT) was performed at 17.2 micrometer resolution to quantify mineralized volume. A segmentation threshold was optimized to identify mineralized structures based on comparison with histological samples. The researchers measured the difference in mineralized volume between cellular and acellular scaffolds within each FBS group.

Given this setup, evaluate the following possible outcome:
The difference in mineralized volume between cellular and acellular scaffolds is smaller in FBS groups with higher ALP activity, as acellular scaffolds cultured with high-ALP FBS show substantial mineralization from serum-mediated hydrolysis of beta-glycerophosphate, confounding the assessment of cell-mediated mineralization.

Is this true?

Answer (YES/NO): YES